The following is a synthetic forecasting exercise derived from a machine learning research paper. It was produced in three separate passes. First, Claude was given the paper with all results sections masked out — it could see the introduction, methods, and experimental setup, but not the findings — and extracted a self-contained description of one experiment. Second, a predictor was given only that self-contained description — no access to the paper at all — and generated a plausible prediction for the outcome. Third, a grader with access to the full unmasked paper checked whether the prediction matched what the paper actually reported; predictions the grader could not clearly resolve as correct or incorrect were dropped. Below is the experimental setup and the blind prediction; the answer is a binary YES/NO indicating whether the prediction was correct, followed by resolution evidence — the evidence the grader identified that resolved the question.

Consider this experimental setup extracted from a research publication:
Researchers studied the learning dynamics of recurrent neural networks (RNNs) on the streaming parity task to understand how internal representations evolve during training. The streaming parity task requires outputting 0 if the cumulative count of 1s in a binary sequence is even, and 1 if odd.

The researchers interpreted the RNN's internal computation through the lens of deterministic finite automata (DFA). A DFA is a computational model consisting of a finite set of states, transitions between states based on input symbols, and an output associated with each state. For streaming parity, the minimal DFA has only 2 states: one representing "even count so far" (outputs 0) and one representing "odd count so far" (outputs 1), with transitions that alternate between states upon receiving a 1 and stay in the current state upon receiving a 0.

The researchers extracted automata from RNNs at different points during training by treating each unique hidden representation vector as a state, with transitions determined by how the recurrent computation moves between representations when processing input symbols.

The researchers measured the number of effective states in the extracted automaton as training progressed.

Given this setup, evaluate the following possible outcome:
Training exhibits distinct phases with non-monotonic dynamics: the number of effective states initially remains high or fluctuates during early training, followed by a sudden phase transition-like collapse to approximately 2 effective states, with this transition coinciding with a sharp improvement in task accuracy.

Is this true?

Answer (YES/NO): NO